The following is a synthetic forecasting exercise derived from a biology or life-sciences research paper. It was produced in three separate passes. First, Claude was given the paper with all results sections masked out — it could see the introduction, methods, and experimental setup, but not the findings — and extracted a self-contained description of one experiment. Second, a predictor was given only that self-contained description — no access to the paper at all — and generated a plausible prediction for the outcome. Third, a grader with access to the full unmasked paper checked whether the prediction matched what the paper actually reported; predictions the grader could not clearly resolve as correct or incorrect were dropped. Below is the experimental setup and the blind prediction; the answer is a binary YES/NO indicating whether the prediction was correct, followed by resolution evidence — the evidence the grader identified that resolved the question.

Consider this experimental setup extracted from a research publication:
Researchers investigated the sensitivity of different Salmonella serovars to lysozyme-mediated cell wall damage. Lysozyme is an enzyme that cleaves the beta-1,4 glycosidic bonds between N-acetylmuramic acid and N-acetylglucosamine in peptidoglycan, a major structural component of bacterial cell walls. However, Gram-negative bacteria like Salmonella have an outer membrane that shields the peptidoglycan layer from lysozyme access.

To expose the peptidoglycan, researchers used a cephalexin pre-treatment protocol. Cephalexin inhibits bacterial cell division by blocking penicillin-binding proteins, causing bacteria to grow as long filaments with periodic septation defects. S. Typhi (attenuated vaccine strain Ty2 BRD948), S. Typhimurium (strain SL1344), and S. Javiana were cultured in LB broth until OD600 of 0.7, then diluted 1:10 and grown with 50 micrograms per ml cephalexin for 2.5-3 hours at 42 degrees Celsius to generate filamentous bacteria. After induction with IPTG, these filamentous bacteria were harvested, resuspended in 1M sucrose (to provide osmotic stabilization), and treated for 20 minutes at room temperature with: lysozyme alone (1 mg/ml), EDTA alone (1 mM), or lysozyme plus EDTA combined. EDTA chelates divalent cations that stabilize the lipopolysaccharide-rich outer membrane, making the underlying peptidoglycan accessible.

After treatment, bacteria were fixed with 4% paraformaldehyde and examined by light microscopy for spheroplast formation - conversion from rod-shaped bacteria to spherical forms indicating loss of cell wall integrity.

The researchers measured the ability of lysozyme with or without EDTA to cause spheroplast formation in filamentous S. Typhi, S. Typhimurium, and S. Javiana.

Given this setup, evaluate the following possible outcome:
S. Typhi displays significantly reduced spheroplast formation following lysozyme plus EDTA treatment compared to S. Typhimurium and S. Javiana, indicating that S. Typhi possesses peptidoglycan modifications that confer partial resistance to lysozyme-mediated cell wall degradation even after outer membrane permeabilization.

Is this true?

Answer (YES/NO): NO